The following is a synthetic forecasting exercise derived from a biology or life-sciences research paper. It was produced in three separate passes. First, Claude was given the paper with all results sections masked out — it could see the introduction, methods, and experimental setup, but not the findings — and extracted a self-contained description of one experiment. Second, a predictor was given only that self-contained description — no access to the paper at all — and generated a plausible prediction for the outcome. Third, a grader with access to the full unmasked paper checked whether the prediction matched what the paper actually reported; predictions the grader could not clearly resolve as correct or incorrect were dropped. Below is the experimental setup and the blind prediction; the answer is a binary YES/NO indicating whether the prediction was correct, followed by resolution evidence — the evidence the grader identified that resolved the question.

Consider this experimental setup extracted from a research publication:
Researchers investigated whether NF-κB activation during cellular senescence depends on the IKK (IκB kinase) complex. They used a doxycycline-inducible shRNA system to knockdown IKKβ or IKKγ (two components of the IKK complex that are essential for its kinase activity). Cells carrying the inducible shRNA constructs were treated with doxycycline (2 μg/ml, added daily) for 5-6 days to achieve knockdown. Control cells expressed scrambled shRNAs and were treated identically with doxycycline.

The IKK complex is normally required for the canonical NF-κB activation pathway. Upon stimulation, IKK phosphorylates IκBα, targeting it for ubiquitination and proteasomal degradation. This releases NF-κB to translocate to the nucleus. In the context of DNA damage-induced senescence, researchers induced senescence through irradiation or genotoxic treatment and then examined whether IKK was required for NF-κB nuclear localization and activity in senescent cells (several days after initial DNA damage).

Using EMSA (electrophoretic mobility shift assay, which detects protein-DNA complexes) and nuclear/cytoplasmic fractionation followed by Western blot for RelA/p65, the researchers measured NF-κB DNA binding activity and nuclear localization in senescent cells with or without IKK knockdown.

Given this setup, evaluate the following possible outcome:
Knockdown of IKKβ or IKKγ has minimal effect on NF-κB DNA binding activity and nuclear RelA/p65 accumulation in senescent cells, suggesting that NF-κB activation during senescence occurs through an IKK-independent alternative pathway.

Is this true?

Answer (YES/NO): YES